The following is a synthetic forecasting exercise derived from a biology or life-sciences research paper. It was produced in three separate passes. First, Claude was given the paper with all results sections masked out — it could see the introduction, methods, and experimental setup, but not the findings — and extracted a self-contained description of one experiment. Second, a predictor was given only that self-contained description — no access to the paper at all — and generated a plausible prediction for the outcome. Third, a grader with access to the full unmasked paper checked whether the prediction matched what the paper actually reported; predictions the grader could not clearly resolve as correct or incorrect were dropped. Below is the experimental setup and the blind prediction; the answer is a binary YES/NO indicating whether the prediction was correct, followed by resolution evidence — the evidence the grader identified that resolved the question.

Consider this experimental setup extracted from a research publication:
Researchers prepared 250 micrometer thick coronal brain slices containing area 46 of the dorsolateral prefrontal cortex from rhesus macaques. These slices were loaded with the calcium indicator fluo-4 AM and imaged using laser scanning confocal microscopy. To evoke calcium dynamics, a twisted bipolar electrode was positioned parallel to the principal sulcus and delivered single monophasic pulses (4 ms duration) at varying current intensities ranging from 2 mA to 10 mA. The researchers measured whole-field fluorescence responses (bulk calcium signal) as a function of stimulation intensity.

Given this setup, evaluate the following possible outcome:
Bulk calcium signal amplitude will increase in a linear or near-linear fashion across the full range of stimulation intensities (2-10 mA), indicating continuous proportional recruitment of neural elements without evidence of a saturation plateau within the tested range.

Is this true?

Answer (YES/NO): NO